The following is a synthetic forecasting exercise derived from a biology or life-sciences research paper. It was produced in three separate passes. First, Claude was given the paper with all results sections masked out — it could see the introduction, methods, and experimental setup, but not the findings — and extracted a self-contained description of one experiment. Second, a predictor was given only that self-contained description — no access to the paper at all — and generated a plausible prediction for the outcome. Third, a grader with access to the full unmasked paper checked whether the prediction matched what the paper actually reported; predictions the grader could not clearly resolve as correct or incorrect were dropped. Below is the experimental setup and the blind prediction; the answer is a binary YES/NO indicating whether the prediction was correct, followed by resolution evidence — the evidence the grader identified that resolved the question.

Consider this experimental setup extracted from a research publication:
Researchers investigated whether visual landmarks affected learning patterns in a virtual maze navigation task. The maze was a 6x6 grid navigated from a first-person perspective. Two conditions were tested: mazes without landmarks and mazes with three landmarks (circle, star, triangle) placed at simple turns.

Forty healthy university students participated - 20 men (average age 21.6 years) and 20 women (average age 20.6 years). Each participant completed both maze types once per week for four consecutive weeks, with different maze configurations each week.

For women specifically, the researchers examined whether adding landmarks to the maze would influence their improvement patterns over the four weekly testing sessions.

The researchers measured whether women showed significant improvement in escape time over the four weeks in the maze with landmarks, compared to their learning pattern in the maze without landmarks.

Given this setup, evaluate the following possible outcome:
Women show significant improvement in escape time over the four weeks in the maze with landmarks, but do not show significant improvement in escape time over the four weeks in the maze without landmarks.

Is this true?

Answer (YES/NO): NO